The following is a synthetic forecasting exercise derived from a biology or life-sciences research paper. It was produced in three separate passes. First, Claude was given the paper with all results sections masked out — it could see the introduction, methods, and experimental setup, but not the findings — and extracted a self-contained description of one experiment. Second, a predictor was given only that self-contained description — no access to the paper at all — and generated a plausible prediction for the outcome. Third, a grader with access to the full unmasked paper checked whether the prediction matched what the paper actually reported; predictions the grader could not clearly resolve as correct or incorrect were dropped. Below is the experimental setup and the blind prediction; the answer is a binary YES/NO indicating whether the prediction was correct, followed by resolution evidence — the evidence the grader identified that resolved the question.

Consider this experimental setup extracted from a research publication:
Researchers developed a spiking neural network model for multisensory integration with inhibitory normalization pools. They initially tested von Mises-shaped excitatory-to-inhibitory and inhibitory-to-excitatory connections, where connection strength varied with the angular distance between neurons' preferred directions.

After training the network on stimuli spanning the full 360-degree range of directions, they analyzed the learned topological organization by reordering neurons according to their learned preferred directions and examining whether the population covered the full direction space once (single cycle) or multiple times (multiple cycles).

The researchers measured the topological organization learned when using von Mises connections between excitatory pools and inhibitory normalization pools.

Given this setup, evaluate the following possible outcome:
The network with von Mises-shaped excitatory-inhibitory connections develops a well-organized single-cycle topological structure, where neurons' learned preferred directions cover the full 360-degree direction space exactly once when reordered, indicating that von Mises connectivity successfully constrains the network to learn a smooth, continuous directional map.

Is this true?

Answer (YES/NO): NO